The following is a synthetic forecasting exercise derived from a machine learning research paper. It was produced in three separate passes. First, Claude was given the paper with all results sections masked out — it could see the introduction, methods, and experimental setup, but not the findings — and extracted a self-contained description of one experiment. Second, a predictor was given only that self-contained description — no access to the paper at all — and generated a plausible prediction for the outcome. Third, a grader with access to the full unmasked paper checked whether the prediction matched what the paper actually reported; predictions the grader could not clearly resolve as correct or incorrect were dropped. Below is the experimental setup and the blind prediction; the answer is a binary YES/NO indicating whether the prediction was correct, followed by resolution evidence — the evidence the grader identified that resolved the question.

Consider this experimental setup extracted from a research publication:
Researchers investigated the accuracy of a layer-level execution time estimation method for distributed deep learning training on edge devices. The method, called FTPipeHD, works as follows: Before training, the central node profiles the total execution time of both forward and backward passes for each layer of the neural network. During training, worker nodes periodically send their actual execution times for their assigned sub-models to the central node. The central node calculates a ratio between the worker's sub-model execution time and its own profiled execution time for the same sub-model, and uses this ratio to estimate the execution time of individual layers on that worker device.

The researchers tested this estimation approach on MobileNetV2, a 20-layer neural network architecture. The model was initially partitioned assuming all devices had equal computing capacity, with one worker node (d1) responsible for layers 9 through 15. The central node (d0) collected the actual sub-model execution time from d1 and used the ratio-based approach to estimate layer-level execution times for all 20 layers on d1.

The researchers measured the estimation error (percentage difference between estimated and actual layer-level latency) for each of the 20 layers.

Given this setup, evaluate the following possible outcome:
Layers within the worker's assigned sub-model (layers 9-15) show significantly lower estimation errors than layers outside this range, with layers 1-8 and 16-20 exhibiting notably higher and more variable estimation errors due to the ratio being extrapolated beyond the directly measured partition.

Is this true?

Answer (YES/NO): NO